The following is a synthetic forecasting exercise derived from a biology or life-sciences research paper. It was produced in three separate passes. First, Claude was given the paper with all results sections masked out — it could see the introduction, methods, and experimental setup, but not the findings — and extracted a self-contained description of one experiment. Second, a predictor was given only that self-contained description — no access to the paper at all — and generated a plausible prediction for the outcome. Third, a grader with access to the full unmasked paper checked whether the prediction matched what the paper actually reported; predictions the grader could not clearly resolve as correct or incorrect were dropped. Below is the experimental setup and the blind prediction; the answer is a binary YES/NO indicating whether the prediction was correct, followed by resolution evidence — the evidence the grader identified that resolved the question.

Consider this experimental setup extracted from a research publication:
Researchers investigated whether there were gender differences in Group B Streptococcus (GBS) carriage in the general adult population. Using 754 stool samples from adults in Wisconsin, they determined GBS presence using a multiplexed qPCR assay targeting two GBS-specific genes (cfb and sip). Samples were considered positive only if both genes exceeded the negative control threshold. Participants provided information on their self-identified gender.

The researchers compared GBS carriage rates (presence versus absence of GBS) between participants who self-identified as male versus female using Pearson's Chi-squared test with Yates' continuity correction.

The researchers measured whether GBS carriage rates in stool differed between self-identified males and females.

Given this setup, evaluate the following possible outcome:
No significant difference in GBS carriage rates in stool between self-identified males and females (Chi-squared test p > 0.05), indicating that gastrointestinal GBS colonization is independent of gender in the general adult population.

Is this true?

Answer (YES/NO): YES